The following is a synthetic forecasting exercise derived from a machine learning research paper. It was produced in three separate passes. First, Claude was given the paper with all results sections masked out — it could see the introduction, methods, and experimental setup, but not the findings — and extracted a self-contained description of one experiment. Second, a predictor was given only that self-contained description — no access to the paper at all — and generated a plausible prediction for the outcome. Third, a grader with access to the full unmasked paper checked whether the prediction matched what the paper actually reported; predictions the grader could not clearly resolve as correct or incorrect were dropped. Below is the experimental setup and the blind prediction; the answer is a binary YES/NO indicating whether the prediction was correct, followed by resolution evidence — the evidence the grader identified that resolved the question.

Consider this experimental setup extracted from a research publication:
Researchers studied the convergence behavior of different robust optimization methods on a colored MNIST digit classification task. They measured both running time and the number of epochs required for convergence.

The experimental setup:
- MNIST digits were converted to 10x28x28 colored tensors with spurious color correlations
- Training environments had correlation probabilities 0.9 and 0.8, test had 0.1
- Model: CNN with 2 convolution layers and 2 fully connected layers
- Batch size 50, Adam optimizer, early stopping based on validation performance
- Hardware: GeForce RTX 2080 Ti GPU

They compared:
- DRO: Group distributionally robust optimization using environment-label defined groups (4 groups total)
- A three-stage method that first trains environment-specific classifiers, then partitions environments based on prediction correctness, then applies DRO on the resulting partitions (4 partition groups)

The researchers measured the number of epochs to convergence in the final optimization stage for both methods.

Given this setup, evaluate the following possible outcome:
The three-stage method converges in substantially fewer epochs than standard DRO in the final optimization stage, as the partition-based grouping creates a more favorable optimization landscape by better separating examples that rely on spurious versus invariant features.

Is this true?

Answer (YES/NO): YES